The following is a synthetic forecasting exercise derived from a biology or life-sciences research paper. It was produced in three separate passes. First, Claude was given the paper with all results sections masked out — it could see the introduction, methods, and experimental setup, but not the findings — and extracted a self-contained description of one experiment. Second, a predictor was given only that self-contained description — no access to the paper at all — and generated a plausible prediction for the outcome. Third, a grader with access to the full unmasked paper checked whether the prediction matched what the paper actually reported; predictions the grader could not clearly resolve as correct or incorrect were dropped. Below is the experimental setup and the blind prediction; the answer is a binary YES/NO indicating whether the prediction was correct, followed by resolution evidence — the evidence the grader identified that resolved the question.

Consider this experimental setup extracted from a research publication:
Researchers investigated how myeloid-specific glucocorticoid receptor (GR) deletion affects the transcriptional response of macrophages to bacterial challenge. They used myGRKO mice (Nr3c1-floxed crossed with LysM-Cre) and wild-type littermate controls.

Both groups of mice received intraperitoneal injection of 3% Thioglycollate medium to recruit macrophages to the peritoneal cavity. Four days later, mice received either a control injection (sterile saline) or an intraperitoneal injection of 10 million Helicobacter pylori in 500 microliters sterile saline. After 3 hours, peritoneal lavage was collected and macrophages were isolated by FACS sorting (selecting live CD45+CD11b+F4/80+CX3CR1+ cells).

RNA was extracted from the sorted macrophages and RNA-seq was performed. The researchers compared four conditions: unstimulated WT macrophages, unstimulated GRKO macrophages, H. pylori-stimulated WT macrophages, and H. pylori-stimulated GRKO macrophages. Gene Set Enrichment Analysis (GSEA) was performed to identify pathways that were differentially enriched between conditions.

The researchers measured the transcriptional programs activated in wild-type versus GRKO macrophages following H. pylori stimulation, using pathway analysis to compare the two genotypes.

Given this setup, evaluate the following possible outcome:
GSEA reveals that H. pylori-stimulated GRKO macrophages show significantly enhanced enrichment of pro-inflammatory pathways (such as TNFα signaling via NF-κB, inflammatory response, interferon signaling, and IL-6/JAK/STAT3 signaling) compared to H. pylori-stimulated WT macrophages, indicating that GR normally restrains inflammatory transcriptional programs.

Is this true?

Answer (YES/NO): NO